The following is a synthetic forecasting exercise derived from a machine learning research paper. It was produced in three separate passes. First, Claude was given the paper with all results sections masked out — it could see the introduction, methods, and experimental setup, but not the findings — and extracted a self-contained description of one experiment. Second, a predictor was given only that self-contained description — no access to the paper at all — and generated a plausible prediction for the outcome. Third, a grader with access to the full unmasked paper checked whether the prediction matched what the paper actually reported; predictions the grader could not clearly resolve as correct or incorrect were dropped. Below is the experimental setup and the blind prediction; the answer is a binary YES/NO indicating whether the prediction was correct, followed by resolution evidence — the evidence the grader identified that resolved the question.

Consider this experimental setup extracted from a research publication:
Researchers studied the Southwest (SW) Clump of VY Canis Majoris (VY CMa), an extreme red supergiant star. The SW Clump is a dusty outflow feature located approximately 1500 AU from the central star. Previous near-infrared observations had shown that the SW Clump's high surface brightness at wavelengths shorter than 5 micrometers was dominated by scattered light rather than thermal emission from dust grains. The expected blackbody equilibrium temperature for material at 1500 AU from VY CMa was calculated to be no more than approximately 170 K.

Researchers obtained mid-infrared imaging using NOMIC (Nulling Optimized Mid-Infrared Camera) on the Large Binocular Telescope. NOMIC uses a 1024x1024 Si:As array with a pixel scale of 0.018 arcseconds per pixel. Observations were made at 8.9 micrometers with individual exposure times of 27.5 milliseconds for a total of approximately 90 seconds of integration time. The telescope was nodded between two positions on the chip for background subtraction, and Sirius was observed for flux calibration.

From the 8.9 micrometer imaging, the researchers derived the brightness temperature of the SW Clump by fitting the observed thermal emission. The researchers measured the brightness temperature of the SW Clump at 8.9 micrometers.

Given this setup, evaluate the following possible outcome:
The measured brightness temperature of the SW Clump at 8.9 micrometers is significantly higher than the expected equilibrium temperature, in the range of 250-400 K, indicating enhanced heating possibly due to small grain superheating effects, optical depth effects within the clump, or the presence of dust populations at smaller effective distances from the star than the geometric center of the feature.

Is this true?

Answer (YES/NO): NO